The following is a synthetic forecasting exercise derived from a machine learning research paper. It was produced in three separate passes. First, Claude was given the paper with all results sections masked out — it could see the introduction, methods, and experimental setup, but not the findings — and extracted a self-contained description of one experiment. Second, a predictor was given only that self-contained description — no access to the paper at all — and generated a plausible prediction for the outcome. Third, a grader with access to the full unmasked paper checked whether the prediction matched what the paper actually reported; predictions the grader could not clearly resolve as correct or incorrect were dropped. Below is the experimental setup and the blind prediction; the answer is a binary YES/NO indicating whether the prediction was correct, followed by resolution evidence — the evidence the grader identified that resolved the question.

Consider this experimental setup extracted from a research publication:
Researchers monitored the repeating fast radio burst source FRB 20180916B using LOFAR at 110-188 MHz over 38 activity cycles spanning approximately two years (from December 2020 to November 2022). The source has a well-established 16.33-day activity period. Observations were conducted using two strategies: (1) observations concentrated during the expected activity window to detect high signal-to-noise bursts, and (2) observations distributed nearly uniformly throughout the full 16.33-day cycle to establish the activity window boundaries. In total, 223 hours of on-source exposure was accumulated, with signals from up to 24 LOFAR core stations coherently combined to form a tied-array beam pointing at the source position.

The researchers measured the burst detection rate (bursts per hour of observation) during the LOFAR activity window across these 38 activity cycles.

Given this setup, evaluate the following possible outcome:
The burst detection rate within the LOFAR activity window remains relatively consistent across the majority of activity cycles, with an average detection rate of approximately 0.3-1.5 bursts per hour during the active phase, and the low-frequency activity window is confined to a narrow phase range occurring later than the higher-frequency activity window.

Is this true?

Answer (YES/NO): NO